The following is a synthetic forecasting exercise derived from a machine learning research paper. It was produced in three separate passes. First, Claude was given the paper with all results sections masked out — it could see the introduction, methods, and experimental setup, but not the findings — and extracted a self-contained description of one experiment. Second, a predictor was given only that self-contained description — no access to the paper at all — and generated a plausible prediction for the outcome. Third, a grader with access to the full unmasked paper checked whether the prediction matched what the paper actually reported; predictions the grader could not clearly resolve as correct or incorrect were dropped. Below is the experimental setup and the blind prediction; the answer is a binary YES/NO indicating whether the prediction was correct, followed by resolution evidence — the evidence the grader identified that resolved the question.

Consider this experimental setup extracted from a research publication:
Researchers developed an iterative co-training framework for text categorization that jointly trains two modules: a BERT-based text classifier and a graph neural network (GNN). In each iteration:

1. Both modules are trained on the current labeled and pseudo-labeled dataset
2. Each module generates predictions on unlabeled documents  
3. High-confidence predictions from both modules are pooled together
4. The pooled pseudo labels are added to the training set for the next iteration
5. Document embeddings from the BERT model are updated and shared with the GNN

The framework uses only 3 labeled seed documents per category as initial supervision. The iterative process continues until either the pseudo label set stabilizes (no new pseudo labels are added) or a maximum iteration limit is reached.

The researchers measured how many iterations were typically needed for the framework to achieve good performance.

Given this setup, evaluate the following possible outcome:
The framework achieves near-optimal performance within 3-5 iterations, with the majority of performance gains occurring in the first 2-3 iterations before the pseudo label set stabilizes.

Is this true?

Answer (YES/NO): NO